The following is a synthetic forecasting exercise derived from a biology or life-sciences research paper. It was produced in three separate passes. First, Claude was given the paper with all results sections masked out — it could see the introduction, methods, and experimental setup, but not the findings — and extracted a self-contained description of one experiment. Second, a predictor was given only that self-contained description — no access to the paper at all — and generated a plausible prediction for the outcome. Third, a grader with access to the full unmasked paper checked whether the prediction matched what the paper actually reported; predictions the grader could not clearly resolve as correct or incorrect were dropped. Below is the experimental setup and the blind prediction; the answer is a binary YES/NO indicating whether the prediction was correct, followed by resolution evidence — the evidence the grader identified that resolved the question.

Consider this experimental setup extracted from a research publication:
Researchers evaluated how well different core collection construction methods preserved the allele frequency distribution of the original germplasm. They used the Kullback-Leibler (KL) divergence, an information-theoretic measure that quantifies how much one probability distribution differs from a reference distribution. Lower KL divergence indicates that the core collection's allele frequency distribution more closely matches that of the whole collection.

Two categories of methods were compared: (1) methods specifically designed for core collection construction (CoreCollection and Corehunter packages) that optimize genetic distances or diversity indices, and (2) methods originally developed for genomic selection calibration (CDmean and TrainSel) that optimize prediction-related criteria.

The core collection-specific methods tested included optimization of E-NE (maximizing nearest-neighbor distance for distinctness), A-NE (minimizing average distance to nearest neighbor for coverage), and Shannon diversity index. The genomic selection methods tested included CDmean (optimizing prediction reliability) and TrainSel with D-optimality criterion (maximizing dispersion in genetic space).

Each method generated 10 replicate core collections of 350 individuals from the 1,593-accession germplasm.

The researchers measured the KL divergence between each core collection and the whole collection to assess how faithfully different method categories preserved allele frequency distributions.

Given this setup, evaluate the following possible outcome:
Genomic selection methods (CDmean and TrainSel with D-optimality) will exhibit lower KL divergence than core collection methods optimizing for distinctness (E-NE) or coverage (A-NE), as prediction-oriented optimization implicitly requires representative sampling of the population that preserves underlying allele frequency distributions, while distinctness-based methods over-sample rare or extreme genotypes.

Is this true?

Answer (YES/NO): NO